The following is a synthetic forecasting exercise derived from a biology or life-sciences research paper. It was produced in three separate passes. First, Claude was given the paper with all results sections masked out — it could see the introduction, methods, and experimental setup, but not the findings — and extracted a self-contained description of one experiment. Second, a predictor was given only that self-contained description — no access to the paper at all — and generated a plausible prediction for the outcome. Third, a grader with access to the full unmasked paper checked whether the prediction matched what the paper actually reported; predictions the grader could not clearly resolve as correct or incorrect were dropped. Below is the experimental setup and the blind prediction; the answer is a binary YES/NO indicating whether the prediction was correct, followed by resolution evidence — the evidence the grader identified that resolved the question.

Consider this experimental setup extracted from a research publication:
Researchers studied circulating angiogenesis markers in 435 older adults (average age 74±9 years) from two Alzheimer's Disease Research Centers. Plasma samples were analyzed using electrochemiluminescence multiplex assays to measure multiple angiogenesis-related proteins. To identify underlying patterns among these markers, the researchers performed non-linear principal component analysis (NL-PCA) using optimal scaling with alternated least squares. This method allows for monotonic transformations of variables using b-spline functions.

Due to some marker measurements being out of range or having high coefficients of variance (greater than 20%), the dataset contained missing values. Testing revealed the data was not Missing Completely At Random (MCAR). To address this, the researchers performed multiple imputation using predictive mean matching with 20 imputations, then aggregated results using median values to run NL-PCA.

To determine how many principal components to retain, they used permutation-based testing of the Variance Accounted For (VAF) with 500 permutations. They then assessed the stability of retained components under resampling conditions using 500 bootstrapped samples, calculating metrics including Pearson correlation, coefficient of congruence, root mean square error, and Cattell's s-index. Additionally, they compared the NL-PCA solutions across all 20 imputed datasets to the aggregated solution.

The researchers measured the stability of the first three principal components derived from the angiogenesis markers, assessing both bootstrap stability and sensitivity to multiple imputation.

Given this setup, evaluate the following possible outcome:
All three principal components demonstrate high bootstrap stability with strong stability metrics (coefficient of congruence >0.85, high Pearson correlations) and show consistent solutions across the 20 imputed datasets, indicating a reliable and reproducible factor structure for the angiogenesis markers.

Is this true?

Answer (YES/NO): NO